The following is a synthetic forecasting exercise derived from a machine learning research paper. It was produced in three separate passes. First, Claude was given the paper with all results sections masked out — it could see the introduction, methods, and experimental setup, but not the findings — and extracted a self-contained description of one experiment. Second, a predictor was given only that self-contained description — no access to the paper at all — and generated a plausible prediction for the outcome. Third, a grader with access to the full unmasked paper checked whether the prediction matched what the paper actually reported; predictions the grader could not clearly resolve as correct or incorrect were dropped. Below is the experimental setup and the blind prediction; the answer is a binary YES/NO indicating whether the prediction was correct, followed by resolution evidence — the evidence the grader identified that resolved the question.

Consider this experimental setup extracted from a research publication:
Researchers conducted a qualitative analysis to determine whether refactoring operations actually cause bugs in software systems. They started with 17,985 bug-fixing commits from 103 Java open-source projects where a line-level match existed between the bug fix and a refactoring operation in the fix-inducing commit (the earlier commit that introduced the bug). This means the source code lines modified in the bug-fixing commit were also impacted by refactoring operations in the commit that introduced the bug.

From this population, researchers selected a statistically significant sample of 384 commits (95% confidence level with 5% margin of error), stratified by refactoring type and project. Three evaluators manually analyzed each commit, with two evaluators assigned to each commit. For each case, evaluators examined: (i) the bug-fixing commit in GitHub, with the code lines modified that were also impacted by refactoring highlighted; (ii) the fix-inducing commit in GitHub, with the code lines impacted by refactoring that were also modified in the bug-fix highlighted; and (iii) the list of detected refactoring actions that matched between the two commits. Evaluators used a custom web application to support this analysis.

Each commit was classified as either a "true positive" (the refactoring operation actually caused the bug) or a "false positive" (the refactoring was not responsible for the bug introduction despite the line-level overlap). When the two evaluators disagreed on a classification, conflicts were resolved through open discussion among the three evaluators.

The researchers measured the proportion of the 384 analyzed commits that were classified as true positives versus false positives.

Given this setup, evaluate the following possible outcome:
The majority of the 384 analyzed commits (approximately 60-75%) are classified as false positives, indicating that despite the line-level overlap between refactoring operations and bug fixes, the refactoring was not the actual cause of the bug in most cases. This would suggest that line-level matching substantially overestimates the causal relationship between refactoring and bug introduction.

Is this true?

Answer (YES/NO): YES